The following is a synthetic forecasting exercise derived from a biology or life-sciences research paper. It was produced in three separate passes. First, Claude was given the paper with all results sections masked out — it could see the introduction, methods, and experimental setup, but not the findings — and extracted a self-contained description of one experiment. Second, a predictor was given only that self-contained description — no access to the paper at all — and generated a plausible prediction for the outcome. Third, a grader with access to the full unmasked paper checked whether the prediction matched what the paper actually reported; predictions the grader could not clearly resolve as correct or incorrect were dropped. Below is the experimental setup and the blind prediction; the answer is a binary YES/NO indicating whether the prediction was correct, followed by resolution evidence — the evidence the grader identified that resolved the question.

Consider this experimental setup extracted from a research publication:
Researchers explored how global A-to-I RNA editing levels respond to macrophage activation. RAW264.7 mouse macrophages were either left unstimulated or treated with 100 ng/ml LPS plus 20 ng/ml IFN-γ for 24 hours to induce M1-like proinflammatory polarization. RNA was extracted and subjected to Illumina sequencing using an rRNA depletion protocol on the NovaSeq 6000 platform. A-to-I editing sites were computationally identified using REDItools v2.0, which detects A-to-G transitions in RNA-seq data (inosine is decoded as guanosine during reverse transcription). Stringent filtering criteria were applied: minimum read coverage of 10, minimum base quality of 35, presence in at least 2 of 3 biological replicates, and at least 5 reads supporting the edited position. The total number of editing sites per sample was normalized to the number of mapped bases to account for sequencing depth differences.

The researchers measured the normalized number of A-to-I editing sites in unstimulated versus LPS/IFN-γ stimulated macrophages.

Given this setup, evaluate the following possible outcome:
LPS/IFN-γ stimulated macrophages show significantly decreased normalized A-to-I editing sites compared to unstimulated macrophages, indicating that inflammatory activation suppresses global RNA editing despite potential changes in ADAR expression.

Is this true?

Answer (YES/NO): NO